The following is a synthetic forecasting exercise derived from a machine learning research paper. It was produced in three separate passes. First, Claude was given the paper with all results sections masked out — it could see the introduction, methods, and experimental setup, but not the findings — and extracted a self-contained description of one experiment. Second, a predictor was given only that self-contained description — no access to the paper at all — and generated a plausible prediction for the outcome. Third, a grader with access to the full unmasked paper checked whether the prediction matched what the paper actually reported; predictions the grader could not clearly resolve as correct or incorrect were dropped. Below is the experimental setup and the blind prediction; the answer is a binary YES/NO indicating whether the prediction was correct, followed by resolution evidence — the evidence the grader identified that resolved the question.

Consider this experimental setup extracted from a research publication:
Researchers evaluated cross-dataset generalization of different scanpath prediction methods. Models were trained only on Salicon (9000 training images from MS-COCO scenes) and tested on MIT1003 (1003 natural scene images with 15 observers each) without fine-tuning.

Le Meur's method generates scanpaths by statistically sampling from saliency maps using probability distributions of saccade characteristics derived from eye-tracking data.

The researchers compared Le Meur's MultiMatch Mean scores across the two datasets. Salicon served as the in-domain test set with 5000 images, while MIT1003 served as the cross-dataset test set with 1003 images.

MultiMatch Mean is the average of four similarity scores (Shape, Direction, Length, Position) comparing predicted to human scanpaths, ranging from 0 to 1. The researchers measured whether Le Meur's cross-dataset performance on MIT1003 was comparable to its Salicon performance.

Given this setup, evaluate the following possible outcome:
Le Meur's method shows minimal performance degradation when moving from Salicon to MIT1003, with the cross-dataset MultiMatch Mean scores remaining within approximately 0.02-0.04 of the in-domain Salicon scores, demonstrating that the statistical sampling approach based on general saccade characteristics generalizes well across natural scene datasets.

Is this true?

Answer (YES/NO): YES